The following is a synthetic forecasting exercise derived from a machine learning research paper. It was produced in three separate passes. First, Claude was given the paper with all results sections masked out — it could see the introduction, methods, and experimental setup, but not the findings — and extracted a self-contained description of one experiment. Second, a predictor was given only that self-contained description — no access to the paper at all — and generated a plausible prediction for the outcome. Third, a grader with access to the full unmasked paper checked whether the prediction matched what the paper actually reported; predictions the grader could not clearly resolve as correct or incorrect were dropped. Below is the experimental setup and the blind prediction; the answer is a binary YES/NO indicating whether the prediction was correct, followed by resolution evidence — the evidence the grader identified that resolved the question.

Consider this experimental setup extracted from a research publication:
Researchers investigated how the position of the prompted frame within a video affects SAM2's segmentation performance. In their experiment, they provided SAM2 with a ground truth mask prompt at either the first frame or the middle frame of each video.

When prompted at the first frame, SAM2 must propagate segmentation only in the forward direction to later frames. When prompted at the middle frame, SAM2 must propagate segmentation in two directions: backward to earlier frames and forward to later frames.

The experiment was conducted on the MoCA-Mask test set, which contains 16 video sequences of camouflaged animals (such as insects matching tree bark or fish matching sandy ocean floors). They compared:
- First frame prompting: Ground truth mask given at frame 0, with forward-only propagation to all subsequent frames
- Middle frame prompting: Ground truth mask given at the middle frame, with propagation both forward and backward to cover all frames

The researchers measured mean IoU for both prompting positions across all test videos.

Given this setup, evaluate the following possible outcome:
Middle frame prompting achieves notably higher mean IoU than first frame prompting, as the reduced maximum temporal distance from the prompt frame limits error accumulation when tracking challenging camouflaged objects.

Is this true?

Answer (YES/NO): YES